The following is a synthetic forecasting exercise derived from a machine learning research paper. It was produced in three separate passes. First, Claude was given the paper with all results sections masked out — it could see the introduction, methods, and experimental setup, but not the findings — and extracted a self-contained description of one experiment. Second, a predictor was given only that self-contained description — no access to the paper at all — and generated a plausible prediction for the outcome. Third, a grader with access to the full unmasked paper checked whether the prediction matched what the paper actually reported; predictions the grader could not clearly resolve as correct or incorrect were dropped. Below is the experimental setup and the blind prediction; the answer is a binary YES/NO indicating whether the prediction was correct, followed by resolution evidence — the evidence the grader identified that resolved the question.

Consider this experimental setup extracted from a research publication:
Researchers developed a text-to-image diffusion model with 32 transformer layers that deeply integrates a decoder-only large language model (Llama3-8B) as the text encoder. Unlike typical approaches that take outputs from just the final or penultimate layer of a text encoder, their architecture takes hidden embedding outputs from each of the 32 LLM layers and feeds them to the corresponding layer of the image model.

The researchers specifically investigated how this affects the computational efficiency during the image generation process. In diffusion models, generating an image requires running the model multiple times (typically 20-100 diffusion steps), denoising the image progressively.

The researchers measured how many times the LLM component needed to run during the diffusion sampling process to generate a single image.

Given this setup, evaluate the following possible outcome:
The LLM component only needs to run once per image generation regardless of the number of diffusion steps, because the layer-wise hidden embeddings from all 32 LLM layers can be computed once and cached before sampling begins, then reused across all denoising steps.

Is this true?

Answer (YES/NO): YES